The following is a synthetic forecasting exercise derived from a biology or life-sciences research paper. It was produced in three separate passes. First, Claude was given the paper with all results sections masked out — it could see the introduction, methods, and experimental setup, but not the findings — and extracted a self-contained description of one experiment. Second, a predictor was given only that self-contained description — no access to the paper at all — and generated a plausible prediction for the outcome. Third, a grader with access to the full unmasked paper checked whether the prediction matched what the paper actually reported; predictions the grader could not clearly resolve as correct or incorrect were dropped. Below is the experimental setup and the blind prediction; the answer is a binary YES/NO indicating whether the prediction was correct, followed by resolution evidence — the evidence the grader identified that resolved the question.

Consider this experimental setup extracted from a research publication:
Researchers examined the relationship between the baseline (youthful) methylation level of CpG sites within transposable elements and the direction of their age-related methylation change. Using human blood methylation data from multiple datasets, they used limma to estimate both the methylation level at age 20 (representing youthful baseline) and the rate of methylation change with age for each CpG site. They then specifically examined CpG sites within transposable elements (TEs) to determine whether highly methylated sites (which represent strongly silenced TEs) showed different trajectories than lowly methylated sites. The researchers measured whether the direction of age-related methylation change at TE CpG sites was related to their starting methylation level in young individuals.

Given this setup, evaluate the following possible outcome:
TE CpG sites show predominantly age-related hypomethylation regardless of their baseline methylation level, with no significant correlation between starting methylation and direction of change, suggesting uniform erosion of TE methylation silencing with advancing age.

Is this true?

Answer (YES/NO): NO